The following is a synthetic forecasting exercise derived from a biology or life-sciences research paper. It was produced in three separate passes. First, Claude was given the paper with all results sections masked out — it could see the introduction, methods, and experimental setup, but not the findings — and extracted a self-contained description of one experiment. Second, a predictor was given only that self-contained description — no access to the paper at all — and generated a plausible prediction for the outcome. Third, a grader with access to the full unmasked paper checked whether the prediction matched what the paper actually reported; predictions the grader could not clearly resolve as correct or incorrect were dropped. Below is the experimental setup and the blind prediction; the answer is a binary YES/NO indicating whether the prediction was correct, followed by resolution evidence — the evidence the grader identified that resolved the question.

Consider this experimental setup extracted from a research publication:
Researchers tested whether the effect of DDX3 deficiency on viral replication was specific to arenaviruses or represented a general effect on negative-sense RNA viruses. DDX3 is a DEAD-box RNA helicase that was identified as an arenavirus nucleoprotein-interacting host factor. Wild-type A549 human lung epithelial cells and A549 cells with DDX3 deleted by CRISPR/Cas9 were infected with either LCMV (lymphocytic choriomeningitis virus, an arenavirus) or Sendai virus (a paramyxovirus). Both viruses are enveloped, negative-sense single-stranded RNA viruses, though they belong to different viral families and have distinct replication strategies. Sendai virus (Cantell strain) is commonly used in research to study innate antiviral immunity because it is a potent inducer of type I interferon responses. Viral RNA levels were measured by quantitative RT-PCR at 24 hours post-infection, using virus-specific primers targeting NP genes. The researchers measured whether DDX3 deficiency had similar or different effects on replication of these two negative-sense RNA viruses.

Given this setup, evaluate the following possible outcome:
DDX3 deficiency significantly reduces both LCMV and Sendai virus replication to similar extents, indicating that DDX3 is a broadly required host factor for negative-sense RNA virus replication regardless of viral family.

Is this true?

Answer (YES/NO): NO